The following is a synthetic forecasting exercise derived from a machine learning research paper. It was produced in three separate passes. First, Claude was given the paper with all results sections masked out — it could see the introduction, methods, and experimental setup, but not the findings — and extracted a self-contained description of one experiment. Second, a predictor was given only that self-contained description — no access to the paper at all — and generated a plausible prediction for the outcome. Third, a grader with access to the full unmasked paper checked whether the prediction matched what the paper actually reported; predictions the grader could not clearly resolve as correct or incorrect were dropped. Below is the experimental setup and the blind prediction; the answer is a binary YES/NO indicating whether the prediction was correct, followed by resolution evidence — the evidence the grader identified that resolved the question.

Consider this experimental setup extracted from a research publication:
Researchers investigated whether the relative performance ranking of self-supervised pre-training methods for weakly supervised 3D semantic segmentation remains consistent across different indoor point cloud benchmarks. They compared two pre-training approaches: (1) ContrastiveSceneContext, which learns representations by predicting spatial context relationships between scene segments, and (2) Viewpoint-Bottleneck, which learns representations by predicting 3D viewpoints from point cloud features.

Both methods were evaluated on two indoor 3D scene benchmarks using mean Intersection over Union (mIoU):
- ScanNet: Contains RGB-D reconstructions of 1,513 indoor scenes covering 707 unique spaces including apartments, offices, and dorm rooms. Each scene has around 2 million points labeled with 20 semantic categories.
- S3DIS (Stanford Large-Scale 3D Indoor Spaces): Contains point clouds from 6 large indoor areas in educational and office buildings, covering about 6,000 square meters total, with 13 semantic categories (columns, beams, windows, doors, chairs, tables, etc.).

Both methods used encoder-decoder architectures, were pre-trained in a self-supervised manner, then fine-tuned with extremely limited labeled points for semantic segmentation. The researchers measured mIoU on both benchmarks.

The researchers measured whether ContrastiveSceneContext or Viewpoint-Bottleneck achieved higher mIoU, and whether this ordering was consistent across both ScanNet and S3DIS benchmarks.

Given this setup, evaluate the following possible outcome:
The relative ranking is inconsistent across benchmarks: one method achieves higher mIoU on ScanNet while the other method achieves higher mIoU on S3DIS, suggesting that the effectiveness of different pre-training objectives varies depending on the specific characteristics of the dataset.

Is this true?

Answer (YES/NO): YES